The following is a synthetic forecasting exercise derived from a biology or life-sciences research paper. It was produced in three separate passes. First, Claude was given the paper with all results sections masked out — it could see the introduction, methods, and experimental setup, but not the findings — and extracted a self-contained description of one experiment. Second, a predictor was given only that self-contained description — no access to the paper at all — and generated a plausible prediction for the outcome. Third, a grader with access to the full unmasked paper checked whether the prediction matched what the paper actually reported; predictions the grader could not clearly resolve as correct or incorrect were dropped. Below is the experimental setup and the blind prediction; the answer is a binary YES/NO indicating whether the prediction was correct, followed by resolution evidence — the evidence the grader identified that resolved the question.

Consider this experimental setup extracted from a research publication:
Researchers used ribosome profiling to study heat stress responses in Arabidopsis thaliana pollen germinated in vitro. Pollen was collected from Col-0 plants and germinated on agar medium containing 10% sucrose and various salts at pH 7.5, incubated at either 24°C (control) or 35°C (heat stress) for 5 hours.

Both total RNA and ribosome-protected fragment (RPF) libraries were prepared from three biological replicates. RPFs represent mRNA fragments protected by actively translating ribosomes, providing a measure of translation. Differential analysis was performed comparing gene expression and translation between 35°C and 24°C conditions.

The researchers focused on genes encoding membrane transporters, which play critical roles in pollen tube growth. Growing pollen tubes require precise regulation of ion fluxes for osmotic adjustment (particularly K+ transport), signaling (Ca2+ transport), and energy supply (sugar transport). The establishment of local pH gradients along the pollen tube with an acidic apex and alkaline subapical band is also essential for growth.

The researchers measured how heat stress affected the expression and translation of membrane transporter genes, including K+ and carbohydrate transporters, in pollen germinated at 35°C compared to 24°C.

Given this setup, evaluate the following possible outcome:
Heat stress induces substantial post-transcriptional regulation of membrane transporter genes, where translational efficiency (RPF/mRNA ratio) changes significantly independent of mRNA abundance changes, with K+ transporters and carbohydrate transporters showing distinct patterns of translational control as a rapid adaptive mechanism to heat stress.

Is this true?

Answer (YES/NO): NO